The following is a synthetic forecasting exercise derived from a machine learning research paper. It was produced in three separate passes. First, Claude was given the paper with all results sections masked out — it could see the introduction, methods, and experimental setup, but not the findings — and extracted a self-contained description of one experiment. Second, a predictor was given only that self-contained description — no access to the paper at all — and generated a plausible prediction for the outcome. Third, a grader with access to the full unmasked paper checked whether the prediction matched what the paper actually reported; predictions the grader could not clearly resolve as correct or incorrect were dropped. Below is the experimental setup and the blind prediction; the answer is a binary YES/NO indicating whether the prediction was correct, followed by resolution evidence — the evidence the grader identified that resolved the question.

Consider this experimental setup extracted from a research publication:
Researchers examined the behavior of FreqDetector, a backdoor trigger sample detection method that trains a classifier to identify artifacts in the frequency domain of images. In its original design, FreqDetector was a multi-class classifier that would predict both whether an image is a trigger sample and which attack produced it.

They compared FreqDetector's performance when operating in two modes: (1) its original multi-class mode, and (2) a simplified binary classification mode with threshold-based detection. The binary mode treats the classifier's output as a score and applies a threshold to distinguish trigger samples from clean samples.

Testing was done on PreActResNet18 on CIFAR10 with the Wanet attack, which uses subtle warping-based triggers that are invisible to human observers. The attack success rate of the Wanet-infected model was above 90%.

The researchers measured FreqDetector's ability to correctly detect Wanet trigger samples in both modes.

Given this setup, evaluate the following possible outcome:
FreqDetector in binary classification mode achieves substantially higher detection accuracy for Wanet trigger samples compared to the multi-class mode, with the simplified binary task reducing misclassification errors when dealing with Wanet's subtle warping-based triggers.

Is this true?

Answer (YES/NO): NO